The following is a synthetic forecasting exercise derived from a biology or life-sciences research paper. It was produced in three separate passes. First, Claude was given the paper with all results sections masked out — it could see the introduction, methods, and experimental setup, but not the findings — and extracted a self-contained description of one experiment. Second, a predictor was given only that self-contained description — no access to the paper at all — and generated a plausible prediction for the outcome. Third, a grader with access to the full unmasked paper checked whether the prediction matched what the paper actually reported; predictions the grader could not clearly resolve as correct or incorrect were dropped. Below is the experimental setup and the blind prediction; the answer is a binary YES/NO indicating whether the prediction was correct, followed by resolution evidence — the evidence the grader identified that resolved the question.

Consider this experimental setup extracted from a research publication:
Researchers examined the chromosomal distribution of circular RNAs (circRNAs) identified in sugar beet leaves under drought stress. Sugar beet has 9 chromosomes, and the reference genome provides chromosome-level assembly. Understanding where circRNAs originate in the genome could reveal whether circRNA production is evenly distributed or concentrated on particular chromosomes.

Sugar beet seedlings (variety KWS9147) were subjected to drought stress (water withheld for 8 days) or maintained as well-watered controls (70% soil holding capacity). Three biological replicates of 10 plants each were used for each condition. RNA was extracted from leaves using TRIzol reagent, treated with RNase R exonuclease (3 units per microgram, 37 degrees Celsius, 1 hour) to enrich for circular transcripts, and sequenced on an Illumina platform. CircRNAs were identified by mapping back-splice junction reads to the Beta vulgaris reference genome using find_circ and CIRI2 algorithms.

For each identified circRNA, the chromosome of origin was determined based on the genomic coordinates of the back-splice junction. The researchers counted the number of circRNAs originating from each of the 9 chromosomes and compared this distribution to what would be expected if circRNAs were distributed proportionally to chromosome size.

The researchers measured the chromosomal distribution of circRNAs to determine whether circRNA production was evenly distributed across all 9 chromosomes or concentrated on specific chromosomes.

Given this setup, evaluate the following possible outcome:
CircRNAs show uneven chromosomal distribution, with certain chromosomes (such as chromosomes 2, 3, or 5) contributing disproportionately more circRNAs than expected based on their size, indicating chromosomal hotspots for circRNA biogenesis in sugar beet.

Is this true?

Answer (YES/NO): NO